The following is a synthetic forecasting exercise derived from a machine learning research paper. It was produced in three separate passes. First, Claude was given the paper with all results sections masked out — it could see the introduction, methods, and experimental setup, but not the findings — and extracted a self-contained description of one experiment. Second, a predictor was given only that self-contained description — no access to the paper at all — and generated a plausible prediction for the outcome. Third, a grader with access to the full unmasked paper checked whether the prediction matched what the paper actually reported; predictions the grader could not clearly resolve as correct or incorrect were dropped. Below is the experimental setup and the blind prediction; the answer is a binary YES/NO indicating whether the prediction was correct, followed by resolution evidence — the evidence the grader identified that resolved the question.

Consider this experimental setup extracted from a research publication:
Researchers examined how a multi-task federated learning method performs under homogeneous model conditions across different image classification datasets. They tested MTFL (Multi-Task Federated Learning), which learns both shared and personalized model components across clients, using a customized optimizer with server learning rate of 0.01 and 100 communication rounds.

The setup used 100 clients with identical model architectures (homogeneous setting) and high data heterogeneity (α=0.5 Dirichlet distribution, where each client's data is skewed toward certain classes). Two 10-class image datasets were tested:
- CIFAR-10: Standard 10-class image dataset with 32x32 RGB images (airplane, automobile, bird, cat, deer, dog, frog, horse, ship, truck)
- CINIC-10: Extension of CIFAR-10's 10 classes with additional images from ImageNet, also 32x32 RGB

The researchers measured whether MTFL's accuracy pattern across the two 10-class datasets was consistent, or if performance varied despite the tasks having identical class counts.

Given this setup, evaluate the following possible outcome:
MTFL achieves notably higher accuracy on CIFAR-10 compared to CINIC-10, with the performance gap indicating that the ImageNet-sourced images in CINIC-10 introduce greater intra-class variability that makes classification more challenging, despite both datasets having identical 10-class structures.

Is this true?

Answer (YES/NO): NO